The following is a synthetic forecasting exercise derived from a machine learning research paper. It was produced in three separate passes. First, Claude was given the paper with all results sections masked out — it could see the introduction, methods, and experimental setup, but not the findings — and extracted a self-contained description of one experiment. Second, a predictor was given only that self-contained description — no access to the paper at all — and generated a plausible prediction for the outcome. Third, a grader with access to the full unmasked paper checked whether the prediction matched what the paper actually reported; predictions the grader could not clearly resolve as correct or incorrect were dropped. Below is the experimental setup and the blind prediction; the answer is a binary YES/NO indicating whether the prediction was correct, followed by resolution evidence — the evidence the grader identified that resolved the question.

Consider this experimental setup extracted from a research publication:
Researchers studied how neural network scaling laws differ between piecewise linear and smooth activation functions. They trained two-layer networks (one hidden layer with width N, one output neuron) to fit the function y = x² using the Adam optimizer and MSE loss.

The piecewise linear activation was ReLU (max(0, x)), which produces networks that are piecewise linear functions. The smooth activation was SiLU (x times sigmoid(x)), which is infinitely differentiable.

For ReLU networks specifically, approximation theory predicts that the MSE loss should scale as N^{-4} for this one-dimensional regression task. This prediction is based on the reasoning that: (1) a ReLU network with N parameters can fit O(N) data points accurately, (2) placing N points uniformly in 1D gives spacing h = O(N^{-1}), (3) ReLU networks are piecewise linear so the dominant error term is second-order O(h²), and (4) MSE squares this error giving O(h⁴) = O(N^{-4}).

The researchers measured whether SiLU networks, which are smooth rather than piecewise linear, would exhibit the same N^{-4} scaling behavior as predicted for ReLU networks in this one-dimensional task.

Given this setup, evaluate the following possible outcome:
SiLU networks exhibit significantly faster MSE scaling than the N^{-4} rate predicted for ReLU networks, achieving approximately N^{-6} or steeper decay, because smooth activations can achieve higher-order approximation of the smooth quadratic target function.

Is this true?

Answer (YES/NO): NO